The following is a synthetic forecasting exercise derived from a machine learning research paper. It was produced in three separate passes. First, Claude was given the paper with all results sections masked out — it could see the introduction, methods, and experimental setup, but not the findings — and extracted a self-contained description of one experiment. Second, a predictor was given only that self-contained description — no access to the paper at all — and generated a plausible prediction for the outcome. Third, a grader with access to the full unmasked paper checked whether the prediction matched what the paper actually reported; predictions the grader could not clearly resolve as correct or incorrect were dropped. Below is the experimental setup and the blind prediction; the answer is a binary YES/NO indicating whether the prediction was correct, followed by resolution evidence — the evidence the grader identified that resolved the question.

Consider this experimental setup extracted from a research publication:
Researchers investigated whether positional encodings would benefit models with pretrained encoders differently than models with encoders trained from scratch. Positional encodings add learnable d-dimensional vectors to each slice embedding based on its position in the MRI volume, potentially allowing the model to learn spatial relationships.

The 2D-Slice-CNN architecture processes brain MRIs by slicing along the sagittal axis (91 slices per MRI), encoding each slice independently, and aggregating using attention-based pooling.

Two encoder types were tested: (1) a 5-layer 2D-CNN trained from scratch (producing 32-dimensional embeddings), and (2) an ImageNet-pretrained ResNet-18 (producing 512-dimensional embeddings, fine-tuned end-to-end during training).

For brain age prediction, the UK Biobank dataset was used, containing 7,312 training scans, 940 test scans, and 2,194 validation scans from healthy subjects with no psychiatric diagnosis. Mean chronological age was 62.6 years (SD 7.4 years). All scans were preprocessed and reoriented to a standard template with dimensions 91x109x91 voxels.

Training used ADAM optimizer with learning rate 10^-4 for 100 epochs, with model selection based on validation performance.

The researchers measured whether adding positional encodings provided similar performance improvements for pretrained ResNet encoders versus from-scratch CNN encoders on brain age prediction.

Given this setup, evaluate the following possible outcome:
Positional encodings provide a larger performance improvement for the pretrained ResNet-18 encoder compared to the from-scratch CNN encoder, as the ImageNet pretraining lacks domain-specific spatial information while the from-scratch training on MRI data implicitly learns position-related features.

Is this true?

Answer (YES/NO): NO